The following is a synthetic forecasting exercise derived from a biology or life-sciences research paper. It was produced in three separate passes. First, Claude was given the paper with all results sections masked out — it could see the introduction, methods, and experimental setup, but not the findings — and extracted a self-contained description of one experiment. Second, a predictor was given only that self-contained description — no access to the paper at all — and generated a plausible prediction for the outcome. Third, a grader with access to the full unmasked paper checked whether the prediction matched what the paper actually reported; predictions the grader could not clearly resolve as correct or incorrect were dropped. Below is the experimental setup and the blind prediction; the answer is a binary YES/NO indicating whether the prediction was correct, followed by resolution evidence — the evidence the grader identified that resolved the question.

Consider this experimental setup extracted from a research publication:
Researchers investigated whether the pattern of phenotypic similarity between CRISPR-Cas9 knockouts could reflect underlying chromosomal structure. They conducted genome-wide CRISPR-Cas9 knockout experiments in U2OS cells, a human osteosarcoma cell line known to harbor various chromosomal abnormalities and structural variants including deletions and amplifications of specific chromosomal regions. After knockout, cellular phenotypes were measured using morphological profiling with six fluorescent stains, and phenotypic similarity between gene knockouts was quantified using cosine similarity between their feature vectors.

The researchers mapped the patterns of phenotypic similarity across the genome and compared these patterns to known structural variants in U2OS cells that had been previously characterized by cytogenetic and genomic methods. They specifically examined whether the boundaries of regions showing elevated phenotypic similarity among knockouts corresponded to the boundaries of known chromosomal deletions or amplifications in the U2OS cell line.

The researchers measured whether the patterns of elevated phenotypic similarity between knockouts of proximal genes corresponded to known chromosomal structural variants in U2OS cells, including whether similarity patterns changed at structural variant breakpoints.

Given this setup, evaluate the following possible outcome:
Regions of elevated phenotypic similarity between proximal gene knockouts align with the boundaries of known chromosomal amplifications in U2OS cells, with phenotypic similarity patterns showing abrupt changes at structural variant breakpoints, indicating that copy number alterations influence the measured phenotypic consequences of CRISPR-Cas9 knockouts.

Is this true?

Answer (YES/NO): NO